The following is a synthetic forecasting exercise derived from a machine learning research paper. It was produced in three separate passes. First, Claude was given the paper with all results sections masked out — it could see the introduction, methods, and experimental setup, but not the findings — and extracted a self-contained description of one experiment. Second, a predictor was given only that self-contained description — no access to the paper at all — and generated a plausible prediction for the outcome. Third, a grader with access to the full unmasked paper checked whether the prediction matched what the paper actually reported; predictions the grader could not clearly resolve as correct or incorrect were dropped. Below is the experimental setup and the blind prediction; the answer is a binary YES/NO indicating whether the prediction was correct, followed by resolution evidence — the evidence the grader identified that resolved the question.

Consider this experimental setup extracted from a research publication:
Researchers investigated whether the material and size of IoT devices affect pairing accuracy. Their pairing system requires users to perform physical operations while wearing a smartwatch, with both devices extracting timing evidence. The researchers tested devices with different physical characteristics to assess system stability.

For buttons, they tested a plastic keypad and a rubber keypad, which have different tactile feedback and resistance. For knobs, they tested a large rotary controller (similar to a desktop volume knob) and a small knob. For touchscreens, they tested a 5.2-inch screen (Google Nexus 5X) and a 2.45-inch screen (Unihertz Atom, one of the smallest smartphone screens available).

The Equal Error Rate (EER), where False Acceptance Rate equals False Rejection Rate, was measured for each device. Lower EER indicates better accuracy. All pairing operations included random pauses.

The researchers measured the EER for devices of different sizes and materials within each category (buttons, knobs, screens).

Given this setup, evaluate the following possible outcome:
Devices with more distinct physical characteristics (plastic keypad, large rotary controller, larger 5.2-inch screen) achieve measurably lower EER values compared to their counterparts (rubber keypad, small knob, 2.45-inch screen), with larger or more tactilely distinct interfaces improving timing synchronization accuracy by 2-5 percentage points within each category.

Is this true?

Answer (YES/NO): NO